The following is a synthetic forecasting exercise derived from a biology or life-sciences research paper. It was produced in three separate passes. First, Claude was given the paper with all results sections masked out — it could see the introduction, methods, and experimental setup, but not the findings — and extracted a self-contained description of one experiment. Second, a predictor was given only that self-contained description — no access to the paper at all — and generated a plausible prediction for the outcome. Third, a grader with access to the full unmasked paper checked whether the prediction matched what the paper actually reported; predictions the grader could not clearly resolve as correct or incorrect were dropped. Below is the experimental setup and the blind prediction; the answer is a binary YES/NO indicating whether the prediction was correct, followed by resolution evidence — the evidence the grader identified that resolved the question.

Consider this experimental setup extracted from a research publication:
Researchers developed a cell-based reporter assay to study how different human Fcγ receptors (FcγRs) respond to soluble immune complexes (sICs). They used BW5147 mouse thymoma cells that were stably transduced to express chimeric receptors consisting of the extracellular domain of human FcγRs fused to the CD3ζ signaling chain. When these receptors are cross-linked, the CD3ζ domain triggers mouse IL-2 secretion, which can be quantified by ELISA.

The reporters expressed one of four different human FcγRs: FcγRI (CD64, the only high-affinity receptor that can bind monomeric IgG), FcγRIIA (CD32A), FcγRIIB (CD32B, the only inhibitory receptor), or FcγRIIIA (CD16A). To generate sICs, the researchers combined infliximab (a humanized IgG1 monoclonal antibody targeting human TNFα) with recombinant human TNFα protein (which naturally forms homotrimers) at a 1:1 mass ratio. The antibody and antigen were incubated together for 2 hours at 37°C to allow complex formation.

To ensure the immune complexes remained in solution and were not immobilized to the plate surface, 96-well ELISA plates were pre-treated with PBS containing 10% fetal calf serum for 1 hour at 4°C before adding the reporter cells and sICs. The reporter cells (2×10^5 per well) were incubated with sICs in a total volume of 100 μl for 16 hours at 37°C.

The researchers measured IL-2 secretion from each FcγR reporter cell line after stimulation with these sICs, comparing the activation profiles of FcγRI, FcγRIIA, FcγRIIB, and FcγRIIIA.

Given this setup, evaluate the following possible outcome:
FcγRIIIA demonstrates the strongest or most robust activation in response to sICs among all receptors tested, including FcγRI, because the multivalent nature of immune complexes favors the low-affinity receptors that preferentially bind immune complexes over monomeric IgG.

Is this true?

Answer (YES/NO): YES